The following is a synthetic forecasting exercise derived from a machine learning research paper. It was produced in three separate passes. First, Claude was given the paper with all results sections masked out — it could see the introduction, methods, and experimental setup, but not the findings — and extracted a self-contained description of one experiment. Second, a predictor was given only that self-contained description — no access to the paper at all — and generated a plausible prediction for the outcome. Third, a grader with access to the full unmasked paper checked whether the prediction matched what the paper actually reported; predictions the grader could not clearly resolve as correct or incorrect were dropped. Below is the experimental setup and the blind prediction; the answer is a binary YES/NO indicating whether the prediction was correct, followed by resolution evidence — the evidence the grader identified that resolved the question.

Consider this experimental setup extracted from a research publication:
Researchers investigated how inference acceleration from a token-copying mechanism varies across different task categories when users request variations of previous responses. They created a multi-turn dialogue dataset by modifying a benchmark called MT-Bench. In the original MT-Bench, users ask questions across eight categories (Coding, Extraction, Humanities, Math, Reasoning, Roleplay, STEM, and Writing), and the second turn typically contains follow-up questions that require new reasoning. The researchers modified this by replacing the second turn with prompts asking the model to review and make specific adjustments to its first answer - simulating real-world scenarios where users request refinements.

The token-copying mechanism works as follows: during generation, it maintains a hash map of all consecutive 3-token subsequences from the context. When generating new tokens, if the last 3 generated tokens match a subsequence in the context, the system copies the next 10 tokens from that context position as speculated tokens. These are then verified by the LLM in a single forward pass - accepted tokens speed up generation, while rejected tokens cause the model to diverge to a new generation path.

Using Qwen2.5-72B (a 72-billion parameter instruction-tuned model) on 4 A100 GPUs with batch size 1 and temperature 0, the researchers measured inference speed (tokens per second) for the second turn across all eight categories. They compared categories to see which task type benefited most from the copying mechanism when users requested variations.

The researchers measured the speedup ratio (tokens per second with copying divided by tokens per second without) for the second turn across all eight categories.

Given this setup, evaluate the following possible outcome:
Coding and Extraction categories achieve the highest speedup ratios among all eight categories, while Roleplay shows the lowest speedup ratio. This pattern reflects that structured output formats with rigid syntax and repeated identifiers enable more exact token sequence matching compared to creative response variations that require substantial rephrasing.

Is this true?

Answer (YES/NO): NO